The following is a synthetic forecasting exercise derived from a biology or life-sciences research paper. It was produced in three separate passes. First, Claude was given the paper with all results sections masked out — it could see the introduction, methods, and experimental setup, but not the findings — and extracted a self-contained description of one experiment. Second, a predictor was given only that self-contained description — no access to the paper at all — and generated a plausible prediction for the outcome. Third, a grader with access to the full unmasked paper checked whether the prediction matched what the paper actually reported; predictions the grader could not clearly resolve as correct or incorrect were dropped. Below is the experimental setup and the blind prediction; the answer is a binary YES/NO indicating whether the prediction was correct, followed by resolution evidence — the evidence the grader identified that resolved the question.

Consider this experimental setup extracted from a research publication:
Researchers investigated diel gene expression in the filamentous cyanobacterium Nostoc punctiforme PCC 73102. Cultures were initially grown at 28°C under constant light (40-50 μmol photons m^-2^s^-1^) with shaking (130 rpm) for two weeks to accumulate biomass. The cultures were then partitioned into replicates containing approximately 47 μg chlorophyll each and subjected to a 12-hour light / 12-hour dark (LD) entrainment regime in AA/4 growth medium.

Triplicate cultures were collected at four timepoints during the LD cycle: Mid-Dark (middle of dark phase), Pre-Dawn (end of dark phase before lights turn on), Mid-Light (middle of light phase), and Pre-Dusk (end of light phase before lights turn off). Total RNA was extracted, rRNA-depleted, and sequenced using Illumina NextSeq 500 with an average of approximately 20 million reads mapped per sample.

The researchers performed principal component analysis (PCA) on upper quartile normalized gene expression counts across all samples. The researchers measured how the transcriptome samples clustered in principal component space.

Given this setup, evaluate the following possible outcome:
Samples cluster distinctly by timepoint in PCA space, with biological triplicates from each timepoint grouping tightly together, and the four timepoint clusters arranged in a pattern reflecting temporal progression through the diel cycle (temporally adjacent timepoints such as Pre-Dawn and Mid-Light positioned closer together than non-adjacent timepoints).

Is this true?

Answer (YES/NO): NO